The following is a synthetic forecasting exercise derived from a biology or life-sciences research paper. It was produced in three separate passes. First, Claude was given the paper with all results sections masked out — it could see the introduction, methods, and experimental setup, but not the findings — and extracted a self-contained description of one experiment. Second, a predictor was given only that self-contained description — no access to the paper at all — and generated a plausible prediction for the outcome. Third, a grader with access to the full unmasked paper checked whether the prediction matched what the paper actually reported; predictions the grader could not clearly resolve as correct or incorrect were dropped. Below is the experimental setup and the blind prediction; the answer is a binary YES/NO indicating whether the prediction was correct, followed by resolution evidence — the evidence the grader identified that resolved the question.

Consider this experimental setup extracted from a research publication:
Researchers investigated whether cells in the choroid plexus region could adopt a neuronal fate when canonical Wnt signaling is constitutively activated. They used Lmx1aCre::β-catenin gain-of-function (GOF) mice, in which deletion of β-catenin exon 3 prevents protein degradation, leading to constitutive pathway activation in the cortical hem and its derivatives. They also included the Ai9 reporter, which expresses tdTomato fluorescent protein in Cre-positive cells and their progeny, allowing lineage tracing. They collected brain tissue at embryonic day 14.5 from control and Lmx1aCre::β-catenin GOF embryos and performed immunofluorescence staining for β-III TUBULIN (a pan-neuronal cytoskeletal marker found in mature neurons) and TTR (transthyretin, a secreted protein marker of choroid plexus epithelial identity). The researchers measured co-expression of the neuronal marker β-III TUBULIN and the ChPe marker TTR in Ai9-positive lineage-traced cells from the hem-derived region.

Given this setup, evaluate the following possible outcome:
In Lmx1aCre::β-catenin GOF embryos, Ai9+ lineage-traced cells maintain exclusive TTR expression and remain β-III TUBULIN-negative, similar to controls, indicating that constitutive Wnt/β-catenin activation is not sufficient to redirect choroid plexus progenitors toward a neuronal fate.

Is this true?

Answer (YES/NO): NO